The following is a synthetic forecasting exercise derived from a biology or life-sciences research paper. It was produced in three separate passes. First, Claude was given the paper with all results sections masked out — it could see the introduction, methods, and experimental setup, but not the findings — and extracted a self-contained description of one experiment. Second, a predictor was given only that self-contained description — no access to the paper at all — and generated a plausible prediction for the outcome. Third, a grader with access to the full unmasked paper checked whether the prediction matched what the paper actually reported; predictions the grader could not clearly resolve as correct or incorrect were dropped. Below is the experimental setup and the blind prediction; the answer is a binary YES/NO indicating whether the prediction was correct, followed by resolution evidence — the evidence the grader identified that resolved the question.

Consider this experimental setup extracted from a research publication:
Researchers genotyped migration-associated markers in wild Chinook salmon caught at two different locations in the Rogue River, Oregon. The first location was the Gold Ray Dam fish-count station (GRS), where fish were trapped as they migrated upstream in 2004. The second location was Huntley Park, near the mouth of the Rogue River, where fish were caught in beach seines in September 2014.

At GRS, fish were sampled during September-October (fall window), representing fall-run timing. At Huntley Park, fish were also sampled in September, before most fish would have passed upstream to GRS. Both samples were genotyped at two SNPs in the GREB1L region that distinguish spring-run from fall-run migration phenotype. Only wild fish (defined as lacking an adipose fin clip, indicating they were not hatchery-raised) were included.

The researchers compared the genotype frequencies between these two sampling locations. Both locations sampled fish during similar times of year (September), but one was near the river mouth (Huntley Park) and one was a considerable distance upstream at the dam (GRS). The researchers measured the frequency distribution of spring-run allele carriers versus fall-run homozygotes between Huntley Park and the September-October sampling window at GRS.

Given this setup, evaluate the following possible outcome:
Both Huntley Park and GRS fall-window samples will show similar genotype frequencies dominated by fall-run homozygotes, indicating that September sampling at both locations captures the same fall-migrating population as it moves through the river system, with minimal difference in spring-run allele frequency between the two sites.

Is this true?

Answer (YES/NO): NO